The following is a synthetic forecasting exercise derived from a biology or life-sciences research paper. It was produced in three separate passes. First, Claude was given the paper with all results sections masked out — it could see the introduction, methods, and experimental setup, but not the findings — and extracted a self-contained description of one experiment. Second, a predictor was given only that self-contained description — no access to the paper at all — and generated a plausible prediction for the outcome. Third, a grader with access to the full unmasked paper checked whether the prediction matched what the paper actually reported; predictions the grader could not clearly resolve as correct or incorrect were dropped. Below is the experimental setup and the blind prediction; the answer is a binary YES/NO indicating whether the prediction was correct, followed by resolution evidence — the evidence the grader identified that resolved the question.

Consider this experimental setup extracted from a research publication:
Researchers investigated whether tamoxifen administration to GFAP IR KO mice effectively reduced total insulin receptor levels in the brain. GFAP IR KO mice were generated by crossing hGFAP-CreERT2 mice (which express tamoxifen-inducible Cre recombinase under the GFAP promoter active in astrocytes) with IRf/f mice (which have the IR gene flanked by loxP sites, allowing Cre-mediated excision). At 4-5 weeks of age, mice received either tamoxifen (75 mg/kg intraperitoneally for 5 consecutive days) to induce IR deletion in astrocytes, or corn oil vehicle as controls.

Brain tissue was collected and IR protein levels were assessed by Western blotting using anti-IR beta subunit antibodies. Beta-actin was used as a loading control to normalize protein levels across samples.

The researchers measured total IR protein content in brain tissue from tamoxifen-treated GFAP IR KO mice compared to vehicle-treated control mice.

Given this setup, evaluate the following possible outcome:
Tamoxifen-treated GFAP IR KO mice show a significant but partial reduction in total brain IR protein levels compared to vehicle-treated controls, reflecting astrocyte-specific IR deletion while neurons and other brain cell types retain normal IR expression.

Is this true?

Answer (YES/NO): YES